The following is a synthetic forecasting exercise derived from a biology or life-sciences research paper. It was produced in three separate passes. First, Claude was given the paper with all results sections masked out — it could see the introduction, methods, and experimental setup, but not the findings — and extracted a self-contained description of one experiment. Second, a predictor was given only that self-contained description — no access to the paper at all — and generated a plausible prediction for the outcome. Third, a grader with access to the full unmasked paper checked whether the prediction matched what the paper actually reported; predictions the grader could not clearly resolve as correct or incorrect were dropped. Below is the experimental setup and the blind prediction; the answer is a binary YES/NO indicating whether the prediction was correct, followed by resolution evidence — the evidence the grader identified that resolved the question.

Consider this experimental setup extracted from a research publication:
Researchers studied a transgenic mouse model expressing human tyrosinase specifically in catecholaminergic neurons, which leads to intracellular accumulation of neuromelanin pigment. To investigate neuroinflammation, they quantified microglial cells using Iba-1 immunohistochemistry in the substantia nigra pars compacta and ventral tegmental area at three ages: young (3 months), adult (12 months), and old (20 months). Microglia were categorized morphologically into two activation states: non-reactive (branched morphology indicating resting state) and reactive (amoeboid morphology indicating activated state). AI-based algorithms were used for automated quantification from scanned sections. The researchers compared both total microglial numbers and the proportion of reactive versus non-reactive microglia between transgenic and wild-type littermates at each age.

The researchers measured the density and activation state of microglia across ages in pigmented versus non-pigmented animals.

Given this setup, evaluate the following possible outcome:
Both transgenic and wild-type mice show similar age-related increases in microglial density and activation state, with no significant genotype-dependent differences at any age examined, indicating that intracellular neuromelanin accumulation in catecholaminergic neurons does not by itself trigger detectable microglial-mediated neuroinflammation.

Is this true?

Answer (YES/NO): NO